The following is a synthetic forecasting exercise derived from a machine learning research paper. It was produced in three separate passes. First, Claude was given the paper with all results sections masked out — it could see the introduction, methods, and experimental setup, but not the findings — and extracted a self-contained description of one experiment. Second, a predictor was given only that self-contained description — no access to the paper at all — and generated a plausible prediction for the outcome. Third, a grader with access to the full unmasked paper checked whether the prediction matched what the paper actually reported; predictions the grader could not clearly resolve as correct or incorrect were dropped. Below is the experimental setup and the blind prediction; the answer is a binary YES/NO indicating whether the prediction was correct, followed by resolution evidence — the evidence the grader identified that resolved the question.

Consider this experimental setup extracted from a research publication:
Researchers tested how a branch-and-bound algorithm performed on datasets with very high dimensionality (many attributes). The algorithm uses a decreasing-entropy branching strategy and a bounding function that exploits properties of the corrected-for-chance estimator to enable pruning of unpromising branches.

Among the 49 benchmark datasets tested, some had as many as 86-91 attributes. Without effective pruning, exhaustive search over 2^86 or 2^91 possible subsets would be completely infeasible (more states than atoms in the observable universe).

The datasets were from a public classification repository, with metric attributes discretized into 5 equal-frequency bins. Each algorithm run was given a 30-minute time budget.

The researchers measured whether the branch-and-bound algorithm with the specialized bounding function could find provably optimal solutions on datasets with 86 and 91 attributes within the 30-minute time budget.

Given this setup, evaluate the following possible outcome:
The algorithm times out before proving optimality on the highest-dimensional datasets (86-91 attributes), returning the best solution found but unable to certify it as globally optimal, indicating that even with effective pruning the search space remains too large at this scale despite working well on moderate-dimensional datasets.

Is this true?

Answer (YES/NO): NO